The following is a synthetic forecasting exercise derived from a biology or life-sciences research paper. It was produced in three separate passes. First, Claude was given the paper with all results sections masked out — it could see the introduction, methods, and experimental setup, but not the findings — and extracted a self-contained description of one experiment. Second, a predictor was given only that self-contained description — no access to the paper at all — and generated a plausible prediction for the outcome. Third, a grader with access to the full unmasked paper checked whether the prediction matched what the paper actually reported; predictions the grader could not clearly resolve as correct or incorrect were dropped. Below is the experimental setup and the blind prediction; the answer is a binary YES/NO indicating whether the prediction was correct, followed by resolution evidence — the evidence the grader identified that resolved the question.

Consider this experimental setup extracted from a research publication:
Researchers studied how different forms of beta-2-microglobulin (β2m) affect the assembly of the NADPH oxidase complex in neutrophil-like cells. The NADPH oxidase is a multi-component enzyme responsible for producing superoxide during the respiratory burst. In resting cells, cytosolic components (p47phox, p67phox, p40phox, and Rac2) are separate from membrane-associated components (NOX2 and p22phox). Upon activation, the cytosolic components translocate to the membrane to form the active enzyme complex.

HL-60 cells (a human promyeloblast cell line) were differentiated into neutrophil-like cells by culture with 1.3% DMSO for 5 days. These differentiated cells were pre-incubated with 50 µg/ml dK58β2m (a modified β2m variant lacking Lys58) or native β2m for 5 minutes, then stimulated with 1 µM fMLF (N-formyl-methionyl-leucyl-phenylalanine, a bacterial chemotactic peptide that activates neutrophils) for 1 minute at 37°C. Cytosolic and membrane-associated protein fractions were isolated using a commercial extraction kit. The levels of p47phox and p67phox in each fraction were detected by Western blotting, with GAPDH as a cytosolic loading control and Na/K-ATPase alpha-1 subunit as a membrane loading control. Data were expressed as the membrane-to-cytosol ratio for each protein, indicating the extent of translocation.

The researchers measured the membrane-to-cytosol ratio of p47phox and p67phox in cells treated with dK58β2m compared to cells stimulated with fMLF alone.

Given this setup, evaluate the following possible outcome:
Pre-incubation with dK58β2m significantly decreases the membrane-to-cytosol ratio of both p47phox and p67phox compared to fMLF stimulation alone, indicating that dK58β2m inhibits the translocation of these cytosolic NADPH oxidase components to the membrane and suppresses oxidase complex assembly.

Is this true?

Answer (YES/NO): YES